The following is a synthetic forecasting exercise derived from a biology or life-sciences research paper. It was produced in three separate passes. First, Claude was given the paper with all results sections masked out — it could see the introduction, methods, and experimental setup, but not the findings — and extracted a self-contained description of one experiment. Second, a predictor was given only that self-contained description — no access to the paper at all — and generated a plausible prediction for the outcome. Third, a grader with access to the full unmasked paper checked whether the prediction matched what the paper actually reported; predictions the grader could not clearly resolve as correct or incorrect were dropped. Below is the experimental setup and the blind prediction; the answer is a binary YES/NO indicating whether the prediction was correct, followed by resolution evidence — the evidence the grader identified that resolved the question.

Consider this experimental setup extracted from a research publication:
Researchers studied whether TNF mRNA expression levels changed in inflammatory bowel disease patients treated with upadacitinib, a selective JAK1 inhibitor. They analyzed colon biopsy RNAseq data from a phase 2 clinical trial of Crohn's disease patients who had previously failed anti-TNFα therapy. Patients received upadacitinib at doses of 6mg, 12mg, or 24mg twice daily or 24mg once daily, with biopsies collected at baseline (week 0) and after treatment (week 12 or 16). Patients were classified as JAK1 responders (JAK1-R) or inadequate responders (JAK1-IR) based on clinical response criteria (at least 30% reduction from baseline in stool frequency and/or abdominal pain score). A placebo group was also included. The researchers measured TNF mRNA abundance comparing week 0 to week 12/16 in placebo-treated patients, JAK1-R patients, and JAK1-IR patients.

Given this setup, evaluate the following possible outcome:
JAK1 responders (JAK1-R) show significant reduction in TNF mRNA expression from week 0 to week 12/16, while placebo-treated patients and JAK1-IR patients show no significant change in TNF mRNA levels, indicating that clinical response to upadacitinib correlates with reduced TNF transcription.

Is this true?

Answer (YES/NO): NO